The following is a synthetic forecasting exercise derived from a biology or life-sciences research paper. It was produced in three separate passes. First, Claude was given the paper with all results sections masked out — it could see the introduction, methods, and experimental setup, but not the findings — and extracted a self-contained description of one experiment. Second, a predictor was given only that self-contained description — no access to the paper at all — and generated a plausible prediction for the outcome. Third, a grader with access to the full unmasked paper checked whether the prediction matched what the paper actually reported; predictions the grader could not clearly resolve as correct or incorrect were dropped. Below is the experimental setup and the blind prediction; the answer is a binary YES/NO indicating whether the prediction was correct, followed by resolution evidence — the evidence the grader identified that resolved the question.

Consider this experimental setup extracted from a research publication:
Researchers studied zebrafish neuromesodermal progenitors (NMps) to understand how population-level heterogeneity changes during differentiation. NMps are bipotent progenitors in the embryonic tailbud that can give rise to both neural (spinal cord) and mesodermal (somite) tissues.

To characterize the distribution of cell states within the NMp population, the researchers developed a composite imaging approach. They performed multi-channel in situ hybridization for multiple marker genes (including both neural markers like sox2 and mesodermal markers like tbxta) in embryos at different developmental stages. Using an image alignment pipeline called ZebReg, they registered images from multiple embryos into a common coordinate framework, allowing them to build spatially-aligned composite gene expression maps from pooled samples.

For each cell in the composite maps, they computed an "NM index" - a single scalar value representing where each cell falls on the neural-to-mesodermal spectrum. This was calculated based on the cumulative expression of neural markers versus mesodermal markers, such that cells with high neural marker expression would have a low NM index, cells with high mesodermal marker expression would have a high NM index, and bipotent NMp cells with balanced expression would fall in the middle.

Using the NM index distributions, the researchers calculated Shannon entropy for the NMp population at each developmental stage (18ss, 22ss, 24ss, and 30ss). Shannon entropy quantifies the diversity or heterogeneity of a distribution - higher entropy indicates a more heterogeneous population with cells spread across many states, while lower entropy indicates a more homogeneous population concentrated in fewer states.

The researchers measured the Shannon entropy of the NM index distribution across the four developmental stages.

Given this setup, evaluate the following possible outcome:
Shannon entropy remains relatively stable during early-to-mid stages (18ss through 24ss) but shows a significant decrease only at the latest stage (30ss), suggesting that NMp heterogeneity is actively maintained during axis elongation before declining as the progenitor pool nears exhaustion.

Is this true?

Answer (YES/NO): NO